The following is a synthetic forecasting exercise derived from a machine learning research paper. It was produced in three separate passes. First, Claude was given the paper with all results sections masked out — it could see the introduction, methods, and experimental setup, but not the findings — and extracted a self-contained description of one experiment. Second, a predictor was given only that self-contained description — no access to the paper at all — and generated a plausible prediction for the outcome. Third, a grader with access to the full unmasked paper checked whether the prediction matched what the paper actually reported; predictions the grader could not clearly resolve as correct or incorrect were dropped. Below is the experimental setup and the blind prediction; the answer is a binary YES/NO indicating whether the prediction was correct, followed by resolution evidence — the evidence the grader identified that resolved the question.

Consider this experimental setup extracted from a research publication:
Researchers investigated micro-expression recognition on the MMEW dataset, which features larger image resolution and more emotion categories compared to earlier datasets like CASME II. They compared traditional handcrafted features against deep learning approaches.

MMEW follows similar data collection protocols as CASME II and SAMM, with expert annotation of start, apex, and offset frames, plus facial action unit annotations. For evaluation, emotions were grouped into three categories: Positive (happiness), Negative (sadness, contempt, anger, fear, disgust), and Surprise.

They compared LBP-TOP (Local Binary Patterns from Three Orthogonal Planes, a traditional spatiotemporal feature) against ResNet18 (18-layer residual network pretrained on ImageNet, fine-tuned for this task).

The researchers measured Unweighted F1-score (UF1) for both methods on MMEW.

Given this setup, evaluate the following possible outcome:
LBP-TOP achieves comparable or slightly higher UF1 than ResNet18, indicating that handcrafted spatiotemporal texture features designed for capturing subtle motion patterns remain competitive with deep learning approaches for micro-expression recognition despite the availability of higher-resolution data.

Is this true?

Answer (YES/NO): NO